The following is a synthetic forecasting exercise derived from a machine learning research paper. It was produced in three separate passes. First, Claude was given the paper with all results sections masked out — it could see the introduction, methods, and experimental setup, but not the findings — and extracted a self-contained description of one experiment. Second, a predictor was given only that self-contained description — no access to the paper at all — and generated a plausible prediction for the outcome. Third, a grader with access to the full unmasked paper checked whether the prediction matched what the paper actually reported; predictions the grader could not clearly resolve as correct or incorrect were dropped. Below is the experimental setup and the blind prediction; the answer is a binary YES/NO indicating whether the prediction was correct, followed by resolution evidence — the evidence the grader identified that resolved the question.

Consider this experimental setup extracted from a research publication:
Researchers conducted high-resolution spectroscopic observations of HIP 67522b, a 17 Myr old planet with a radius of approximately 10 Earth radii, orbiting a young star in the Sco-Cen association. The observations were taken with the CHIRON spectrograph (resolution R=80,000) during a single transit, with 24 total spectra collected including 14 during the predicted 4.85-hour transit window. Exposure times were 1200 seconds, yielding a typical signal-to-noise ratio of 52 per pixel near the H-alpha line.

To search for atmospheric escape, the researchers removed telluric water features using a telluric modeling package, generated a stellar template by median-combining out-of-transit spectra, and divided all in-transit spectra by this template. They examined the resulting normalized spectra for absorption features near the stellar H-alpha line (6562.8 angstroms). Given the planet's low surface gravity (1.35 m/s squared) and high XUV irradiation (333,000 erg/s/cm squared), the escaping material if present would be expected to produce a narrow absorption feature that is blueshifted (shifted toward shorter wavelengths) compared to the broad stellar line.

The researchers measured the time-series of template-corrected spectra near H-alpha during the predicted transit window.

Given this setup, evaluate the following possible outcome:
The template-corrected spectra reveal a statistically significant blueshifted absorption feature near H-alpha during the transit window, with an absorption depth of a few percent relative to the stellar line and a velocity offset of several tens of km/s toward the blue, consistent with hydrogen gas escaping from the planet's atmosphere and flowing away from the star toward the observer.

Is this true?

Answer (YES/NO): YES